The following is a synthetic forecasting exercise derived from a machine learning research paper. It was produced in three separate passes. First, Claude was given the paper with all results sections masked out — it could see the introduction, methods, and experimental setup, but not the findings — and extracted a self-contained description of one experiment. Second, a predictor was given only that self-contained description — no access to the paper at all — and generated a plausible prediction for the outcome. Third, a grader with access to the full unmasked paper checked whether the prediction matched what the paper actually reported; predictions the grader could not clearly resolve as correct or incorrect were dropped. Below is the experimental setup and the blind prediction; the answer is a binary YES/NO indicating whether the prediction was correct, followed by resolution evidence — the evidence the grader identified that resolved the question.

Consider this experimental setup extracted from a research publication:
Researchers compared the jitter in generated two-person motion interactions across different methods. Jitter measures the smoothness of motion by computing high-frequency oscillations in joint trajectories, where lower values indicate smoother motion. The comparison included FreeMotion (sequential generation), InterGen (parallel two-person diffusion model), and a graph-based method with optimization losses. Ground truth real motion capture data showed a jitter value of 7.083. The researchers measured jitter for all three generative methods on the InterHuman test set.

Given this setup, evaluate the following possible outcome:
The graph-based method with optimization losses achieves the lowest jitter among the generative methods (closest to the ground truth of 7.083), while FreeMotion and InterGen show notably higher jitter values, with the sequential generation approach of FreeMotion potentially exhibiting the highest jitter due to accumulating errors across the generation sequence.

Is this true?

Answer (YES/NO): NO